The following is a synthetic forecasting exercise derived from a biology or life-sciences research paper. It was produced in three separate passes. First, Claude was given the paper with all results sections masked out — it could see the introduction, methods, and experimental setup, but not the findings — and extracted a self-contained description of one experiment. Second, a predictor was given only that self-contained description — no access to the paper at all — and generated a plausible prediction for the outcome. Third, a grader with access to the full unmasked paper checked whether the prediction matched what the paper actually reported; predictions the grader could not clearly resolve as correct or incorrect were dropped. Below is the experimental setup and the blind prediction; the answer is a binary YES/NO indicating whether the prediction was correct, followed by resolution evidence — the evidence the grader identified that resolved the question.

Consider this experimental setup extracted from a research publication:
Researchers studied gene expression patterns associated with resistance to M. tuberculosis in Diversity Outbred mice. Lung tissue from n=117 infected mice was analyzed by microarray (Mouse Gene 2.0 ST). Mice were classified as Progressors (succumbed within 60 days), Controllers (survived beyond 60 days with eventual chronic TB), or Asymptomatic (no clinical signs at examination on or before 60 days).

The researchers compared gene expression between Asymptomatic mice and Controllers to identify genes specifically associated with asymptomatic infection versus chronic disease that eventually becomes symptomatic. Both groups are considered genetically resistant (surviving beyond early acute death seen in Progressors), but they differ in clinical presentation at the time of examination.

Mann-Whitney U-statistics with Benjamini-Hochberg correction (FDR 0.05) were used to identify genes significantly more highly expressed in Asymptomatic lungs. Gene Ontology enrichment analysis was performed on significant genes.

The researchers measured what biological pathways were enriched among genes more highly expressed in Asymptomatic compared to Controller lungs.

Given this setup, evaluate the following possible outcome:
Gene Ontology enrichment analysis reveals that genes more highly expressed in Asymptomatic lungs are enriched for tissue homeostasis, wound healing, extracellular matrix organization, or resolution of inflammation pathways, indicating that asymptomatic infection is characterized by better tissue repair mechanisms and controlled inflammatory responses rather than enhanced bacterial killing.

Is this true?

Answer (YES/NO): NO